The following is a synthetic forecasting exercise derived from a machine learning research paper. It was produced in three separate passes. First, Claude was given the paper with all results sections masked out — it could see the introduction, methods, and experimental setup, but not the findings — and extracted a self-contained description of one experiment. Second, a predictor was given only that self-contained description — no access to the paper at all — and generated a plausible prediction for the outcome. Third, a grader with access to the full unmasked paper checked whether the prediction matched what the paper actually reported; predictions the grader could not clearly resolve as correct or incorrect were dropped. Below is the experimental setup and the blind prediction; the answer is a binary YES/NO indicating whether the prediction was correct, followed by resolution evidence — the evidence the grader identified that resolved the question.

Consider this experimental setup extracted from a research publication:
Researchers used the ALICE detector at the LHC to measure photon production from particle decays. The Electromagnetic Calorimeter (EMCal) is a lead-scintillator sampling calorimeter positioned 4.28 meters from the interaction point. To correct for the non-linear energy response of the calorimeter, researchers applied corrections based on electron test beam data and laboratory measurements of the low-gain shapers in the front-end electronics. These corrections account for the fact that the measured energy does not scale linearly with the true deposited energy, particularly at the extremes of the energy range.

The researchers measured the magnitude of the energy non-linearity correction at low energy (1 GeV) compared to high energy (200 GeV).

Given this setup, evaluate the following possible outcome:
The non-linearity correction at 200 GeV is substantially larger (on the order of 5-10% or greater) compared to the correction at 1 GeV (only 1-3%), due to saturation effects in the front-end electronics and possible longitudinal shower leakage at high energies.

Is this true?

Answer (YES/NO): NO